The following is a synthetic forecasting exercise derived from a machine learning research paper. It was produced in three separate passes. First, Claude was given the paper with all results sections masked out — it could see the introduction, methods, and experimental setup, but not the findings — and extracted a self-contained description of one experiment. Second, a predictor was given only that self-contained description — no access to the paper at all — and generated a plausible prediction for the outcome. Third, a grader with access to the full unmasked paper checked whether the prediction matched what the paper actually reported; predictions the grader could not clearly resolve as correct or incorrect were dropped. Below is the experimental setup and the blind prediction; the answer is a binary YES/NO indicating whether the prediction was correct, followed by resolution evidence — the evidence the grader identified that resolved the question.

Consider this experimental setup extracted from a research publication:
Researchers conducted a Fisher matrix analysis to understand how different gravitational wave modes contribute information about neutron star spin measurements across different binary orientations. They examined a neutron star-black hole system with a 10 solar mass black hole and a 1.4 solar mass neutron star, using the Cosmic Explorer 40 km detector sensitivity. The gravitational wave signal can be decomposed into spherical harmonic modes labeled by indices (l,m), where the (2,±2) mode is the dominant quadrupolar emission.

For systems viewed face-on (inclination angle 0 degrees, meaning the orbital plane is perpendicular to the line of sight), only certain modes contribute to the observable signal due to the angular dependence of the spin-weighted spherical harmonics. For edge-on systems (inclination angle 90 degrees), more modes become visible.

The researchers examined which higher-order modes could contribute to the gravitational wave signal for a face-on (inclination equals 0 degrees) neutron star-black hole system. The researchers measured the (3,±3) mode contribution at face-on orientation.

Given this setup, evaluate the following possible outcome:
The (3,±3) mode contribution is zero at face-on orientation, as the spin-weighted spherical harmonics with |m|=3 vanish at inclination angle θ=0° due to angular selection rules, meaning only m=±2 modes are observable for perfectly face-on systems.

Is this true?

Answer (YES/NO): YES